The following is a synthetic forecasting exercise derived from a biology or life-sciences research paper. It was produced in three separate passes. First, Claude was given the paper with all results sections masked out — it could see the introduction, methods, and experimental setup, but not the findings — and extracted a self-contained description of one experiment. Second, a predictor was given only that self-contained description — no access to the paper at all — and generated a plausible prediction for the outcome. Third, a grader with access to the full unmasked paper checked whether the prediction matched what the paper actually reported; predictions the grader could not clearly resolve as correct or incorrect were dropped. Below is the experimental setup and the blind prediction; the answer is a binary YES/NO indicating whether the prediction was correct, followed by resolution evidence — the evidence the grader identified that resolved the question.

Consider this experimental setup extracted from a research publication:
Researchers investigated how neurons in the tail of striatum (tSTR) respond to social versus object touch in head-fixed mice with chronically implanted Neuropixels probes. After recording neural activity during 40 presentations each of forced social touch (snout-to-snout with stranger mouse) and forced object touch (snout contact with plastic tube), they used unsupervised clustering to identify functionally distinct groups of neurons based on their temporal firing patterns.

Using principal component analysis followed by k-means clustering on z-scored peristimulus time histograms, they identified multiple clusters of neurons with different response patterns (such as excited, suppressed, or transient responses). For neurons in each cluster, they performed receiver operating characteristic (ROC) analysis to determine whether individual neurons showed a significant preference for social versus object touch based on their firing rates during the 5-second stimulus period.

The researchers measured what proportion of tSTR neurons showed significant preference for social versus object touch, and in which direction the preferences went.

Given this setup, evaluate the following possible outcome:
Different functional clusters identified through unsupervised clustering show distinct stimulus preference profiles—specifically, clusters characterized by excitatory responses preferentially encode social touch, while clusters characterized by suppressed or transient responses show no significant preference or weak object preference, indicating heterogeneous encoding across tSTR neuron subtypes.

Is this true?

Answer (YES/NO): NO